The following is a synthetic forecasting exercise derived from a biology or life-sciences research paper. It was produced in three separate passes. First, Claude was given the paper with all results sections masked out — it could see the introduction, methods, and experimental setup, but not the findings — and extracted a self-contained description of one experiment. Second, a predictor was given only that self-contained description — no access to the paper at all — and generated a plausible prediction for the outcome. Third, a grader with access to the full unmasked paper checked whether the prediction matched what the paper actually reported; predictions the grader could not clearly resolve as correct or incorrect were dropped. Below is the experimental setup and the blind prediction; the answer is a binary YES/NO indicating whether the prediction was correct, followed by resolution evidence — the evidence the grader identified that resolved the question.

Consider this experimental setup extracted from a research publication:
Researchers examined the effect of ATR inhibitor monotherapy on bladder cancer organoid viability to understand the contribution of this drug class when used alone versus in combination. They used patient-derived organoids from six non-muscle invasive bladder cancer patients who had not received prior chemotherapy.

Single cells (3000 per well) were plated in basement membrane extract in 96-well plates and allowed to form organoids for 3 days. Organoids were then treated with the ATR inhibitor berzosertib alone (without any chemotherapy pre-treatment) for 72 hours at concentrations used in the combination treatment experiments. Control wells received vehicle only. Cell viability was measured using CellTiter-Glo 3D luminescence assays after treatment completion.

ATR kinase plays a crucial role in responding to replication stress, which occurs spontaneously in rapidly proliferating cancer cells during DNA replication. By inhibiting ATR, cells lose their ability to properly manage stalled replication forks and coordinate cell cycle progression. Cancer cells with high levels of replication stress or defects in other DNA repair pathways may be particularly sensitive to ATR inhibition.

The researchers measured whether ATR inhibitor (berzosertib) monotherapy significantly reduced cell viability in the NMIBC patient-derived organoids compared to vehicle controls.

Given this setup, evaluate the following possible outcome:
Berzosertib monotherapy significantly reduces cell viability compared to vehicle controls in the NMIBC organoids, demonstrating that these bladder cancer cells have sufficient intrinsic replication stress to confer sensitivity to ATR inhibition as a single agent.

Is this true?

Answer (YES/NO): NO